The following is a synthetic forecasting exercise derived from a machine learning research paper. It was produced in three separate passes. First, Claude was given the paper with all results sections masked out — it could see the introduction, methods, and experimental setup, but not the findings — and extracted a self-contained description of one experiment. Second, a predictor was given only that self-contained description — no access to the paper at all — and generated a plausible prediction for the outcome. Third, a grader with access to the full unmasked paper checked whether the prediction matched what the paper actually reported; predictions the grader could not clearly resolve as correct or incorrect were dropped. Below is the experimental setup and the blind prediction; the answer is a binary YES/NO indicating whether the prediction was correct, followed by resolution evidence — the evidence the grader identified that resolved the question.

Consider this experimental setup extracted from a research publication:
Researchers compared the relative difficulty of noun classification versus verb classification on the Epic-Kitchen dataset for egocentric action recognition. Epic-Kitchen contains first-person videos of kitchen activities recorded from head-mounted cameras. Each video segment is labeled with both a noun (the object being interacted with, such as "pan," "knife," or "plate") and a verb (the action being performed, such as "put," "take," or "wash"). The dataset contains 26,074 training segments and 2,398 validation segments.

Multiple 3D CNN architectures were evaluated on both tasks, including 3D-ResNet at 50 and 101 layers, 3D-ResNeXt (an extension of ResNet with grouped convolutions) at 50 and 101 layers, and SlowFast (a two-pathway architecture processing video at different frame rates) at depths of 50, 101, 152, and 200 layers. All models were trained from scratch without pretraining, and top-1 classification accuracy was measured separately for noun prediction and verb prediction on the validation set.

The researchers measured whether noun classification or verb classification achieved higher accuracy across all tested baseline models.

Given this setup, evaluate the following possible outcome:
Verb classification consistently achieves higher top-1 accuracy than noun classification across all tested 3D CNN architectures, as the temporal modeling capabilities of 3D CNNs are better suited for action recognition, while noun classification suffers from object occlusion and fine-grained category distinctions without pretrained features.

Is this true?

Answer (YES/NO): YES